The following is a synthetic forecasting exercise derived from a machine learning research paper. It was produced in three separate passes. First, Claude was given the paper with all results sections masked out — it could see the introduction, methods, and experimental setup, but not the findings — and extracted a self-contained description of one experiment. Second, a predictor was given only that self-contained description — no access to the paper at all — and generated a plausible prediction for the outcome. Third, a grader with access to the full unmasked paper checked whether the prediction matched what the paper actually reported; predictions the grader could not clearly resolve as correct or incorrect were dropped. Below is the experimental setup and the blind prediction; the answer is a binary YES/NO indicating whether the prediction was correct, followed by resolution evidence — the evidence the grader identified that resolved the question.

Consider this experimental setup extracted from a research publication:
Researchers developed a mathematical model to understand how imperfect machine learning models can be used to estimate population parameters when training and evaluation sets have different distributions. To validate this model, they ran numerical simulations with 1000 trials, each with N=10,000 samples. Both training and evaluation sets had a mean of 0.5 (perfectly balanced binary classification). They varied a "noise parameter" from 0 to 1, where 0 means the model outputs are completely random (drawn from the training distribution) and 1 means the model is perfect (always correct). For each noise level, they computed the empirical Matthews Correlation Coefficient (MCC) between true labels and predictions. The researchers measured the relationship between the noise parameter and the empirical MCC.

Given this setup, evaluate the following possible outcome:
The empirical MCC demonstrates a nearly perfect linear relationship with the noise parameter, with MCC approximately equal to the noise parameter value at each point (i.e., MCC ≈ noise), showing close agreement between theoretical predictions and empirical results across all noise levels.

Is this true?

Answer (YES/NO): YES